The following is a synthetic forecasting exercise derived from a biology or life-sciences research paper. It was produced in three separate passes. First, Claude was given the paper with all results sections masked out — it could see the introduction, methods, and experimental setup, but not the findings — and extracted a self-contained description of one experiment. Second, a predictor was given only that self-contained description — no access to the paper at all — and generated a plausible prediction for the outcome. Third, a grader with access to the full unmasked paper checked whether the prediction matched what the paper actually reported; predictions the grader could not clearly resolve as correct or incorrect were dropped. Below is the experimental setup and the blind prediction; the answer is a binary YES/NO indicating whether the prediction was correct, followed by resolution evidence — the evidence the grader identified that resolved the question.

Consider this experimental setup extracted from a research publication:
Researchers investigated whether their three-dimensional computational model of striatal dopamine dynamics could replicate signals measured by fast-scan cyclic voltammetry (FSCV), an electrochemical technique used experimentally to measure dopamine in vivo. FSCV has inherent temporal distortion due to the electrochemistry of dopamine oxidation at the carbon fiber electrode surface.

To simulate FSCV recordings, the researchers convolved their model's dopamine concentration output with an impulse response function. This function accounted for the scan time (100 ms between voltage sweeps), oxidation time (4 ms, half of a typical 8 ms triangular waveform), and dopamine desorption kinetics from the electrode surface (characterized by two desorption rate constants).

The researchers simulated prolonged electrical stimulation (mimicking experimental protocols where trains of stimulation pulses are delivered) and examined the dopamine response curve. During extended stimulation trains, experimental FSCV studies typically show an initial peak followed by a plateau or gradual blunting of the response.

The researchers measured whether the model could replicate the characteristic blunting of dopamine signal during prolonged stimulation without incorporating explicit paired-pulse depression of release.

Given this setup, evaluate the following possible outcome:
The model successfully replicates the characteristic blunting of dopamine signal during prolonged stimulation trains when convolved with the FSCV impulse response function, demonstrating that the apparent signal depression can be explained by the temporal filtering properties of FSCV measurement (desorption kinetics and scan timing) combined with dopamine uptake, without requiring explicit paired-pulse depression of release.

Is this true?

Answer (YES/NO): NO